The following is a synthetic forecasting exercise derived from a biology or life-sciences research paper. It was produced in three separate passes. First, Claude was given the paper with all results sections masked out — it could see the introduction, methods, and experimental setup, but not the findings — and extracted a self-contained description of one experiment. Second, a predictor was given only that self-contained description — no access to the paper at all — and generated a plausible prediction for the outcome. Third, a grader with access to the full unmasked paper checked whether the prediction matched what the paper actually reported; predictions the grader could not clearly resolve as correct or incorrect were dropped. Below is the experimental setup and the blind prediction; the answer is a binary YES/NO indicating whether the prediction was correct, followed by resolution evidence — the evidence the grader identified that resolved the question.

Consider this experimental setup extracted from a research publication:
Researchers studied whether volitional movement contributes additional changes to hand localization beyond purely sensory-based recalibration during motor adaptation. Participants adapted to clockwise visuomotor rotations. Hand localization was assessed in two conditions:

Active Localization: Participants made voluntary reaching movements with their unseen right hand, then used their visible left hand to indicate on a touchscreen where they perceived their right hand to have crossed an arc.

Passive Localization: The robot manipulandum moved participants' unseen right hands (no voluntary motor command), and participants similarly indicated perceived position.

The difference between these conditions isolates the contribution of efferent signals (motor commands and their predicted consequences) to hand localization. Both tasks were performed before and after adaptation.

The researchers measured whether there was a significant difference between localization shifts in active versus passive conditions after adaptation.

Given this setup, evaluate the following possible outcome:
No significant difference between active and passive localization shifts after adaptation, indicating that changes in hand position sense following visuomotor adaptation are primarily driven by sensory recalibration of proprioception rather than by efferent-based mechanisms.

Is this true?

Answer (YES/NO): NO